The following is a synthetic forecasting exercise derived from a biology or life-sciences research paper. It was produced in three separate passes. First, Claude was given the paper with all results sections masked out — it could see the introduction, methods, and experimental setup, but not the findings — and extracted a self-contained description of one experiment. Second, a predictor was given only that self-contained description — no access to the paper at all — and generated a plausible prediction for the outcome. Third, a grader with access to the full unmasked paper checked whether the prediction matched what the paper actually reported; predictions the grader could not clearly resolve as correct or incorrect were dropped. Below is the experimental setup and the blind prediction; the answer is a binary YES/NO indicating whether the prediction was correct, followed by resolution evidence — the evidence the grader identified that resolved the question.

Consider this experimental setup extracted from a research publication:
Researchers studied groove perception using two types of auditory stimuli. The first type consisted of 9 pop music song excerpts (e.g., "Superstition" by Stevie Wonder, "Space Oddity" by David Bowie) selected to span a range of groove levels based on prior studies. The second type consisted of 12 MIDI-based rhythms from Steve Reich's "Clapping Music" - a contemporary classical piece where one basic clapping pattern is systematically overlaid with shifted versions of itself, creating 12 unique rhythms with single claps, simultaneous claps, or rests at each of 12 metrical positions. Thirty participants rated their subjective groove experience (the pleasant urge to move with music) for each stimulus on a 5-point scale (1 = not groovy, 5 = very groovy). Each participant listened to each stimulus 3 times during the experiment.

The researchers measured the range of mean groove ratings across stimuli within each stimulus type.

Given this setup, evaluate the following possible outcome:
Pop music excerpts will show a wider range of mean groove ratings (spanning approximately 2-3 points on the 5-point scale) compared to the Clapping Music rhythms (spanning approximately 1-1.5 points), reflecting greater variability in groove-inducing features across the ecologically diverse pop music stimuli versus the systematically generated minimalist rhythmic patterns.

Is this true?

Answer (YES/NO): YES